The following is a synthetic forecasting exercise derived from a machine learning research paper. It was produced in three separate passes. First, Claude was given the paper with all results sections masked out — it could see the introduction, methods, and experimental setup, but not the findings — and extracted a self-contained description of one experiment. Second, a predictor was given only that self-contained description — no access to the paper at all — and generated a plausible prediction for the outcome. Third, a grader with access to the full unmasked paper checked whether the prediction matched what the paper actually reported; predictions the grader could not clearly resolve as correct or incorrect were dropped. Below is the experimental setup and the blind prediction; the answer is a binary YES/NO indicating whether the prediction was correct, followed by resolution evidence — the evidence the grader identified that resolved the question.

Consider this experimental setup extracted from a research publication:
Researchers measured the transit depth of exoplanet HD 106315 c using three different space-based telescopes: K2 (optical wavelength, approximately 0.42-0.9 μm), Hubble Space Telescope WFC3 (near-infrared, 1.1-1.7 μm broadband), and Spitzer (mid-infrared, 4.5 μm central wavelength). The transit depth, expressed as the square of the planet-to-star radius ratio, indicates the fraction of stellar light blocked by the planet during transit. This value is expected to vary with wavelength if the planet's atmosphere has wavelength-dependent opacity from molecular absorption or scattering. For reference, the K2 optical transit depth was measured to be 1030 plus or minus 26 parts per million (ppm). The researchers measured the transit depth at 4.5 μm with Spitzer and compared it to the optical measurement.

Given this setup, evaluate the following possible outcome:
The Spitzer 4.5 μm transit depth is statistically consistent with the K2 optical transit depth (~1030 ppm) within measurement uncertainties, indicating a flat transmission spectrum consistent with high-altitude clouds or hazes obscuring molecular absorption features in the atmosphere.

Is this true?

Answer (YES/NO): YES